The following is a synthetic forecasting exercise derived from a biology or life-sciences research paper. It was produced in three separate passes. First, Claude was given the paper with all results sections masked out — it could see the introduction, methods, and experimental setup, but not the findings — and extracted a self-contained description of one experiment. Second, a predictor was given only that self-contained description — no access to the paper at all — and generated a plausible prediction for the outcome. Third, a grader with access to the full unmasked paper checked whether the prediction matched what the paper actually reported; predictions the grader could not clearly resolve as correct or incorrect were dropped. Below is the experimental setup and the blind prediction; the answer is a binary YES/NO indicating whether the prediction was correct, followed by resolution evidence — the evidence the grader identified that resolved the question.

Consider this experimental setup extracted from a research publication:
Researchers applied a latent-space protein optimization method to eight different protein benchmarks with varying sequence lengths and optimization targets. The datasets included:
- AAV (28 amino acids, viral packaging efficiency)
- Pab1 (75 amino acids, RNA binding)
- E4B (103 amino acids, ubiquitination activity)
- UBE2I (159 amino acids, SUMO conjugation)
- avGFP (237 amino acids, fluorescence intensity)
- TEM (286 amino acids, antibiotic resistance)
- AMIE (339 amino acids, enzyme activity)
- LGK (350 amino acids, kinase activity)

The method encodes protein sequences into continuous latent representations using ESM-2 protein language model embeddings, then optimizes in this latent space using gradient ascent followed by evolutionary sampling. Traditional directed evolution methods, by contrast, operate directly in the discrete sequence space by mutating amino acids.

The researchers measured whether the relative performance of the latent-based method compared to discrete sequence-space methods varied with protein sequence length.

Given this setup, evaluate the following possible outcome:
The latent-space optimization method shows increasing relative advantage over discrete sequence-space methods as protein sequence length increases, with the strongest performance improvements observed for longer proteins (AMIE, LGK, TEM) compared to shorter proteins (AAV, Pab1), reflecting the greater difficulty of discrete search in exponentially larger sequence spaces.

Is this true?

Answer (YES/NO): NO